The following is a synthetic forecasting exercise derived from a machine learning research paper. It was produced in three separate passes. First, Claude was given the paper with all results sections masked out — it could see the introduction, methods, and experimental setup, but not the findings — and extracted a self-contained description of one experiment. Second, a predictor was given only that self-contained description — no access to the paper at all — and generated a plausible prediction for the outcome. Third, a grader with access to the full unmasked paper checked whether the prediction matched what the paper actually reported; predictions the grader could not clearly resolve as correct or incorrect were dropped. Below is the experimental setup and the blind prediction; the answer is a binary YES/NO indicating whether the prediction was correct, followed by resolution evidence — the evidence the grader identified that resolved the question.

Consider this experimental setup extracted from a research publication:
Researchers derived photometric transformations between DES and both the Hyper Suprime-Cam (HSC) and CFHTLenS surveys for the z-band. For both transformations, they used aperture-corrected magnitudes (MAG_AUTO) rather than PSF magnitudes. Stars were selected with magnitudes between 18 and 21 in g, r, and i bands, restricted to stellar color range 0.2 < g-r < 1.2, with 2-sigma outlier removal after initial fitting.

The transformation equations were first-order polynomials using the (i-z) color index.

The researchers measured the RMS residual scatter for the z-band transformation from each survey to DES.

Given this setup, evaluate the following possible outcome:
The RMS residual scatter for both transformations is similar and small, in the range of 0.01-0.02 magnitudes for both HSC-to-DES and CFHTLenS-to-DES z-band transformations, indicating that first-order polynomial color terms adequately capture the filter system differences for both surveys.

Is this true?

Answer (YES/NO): NO